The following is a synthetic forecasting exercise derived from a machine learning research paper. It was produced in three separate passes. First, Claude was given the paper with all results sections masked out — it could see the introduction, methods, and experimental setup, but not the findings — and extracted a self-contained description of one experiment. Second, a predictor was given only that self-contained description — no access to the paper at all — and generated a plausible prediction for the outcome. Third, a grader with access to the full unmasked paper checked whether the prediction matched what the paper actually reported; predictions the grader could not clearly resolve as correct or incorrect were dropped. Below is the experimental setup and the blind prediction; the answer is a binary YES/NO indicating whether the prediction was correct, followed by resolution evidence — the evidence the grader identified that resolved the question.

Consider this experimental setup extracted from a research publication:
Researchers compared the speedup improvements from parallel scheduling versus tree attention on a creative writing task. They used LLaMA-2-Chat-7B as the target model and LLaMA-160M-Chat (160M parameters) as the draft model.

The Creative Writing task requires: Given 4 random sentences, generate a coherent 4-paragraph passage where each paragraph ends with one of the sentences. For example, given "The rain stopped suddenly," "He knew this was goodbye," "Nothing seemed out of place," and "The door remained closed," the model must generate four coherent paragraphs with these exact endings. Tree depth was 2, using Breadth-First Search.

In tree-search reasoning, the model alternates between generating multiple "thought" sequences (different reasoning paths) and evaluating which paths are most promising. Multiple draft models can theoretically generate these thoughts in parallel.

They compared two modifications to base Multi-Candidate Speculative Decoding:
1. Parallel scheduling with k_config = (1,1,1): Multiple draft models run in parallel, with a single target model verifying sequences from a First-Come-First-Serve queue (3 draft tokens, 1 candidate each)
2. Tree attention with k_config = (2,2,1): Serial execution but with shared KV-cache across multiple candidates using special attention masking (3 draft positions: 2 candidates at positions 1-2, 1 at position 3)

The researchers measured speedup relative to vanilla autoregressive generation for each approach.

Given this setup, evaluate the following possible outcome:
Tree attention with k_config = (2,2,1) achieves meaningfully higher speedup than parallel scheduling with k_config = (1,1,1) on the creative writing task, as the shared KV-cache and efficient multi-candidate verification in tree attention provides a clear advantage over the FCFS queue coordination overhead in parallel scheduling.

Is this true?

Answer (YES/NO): YES